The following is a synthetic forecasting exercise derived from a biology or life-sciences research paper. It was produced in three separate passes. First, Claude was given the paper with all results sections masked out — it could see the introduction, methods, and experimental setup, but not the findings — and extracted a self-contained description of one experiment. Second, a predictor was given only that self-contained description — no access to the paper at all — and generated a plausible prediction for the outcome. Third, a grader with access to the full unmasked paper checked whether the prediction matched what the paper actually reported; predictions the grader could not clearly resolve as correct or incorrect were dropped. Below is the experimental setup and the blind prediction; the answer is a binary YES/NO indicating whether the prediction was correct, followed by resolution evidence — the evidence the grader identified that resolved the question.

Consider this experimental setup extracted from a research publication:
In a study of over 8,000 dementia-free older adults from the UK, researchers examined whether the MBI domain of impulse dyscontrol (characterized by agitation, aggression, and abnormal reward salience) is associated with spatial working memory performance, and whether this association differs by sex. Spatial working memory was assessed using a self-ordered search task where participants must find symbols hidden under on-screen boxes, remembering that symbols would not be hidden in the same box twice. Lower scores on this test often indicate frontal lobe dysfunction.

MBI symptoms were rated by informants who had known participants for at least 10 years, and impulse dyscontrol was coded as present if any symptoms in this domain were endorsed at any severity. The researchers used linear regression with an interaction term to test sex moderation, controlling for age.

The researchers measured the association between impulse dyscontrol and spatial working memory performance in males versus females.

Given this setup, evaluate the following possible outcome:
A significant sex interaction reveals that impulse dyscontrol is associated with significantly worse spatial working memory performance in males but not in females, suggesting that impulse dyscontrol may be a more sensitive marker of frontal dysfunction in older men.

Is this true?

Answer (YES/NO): NO